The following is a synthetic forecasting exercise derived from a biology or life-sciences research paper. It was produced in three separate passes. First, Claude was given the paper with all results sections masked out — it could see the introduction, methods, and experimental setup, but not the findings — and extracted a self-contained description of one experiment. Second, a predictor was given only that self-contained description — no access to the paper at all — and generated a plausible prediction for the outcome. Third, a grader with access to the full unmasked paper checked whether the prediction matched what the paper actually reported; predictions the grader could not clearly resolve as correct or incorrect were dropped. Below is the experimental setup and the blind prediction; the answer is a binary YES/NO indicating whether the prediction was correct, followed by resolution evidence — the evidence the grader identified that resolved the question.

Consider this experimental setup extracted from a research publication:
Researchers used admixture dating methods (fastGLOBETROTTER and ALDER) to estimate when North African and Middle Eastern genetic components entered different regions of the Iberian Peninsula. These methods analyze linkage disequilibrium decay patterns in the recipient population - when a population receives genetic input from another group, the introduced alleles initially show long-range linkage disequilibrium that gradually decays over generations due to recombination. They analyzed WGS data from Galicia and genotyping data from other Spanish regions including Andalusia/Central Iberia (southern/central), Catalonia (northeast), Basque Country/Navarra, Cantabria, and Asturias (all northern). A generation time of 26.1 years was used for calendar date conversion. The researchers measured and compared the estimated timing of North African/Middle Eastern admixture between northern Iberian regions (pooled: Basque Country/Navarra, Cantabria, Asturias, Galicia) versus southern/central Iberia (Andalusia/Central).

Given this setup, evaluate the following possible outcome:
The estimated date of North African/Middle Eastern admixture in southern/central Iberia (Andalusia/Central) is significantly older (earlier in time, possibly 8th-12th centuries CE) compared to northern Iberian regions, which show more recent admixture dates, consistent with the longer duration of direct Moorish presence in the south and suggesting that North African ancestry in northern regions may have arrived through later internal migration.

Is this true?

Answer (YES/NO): NO